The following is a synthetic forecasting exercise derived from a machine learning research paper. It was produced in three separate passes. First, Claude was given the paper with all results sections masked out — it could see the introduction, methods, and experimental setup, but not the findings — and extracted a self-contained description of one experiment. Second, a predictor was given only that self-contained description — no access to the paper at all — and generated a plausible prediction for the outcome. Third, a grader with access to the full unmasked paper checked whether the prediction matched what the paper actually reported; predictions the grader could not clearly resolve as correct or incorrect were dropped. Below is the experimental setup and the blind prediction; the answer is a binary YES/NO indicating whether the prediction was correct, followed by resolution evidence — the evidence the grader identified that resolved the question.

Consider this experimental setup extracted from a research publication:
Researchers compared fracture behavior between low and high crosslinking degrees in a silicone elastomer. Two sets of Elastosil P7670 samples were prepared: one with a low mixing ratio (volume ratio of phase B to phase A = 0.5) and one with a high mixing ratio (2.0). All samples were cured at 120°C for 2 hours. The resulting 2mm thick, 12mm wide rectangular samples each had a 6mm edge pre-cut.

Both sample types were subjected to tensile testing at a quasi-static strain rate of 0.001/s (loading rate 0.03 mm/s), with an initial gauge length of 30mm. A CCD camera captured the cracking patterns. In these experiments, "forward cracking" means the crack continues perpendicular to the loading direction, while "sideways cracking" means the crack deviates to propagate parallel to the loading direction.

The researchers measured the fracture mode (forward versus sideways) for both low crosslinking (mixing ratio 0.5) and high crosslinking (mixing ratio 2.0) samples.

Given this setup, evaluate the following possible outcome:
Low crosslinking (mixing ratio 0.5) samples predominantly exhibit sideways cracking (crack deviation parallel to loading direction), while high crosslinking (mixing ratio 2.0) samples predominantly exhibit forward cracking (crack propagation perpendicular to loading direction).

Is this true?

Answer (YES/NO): NO